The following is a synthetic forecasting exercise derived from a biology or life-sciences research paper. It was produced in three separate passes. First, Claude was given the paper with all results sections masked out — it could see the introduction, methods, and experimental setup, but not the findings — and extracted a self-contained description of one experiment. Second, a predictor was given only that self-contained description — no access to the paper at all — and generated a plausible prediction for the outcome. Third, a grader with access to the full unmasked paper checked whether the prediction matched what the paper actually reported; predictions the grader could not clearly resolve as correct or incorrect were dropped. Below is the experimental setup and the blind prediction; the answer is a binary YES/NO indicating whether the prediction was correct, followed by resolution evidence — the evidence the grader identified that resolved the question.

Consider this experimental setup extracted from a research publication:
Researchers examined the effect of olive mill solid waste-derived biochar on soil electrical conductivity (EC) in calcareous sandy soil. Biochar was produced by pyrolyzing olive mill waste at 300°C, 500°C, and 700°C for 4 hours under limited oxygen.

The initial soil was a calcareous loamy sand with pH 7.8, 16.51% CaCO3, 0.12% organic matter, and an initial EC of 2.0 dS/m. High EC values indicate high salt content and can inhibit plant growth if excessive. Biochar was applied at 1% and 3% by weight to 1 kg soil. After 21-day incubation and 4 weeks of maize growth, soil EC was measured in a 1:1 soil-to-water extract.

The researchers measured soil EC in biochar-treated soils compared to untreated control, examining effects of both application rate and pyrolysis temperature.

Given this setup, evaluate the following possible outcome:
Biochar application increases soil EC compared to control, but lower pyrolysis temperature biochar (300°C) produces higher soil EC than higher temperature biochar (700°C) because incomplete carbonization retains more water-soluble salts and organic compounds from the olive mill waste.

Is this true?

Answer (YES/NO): NO